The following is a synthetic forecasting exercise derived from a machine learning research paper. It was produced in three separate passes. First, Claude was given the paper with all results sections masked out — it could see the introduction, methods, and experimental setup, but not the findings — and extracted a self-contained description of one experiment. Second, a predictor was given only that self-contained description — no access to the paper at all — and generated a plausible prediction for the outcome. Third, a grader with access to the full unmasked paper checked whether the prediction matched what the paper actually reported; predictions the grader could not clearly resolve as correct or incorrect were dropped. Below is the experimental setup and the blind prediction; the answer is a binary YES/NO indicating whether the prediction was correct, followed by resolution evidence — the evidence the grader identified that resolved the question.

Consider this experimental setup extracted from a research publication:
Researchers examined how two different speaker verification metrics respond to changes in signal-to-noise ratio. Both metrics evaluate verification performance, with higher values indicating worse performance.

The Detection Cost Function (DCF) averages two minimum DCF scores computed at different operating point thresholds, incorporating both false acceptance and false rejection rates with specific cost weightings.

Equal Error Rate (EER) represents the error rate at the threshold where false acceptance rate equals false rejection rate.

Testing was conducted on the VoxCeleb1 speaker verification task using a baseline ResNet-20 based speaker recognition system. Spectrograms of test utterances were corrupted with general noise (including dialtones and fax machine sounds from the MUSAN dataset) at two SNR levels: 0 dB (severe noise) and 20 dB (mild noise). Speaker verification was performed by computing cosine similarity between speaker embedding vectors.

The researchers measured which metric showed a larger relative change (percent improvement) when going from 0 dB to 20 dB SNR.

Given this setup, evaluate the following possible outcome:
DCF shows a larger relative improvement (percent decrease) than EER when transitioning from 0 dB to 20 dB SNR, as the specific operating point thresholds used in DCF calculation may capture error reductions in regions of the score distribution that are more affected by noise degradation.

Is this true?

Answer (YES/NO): NO